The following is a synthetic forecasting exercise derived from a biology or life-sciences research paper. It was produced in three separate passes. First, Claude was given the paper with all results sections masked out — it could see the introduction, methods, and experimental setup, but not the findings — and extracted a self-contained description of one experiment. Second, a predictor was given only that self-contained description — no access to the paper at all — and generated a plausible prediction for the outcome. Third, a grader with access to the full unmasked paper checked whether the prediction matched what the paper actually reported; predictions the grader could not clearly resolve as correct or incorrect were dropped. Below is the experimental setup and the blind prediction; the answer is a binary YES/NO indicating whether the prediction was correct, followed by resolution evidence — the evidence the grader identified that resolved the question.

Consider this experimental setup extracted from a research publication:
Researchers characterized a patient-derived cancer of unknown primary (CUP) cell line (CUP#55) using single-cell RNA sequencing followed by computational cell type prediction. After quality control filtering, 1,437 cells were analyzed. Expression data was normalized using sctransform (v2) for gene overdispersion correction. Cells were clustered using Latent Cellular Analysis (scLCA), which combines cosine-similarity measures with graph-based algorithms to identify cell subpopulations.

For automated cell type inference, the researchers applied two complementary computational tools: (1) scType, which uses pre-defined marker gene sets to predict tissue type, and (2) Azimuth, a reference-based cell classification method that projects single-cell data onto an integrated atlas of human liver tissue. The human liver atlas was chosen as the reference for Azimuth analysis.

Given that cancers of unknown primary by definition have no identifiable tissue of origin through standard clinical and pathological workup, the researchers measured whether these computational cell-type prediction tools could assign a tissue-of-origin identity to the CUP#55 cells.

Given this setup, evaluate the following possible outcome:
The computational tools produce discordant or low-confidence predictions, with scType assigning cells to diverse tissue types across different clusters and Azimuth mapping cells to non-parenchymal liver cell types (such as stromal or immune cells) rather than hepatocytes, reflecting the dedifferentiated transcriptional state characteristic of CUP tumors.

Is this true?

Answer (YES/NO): NO